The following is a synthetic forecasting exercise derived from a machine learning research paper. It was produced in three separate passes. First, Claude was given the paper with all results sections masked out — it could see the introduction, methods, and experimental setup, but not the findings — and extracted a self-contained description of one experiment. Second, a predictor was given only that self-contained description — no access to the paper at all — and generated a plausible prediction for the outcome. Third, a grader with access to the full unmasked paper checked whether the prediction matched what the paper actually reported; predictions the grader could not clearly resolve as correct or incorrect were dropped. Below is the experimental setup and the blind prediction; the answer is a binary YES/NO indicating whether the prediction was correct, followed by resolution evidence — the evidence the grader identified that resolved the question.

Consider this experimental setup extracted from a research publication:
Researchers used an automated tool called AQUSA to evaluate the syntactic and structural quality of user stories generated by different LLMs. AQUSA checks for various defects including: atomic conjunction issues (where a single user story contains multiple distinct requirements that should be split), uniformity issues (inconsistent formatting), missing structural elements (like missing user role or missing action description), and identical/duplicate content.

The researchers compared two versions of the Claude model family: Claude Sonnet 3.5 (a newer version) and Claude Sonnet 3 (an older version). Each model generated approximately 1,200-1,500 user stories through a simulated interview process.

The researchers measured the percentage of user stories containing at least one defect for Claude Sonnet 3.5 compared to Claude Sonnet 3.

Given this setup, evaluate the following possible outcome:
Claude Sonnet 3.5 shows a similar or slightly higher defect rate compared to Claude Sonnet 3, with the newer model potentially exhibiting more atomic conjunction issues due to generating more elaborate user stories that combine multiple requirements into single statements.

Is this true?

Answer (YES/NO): NO